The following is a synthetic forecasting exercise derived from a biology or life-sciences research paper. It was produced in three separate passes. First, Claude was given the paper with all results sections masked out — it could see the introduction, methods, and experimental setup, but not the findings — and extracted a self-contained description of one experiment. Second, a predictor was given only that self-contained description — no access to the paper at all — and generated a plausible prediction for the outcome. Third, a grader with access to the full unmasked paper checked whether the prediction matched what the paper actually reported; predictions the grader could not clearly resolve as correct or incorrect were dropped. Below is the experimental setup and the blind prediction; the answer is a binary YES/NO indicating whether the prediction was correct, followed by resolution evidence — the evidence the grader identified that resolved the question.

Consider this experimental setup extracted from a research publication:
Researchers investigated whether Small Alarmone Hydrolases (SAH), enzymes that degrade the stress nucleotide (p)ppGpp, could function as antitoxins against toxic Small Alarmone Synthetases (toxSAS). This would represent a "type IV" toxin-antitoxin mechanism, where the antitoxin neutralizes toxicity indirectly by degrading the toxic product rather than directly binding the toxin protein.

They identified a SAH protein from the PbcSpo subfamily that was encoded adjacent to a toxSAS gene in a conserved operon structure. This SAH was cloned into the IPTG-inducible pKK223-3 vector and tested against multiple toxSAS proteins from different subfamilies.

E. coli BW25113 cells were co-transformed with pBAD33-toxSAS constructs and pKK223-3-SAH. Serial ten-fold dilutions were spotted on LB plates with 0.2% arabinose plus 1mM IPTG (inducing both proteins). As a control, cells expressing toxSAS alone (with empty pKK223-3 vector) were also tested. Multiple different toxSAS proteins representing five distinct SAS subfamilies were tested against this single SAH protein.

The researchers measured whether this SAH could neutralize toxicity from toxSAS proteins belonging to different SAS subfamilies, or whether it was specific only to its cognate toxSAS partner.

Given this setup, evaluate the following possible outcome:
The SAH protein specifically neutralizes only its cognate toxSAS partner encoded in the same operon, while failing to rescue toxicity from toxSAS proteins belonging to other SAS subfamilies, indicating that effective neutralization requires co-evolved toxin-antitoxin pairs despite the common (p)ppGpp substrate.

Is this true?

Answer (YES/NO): NO